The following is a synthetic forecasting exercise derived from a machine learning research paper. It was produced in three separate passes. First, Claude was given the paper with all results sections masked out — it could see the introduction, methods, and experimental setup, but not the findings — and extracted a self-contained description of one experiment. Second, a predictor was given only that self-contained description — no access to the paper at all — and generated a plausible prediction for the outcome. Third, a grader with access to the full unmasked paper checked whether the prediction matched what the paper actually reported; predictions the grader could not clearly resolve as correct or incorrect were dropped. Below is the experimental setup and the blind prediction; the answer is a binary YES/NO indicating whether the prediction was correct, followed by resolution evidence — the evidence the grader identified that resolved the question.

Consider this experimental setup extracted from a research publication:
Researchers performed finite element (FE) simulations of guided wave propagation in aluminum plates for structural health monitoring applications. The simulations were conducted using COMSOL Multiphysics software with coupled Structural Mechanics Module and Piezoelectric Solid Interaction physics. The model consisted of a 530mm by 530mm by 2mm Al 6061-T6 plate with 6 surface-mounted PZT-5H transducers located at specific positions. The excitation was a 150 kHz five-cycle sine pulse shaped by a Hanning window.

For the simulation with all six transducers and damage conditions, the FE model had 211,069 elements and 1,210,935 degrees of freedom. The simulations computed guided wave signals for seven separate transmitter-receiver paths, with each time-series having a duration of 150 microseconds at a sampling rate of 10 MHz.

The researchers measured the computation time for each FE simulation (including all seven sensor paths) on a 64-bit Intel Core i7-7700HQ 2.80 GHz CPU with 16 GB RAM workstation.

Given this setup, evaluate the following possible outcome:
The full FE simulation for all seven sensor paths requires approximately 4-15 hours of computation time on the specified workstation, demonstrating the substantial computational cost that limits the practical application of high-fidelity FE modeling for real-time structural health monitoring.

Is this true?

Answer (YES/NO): YES